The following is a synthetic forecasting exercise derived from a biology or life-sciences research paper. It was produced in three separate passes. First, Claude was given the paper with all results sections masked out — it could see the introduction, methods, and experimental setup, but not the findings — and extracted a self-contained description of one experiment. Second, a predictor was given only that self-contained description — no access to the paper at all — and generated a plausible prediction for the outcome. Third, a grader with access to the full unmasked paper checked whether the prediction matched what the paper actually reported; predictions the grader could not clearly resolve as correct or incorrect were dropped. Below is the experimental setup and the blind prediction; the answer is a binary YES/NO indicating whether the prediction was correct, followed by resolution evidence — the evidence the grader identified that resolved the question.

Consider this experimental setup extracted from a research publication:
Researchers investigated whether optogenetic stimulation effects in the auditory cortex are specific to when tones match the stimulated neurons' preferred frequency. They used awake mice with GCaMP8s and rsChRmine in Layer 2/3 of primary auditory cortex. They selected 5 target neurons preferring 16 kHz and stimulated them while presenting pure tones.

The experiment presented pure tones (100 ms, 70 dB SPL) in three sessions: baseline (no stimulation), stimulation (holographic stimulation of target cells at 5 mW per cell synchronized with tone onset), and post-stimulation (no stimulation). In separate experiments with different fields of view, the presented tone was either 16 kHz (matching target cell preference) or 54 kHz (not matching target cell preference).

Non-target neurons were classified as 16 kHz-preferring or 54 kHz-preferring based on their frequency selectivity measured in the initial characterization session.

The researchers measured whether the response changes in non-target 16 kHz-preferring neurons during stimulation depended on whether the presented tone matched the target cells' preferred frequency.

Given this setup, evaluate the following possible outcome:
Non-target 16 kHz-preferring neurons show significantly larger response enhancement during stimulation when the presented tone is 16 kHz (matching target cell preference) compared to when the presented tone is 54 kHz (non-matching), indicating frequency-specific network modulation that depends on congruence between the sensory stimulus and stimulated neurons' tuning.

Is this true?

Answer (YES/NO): NO